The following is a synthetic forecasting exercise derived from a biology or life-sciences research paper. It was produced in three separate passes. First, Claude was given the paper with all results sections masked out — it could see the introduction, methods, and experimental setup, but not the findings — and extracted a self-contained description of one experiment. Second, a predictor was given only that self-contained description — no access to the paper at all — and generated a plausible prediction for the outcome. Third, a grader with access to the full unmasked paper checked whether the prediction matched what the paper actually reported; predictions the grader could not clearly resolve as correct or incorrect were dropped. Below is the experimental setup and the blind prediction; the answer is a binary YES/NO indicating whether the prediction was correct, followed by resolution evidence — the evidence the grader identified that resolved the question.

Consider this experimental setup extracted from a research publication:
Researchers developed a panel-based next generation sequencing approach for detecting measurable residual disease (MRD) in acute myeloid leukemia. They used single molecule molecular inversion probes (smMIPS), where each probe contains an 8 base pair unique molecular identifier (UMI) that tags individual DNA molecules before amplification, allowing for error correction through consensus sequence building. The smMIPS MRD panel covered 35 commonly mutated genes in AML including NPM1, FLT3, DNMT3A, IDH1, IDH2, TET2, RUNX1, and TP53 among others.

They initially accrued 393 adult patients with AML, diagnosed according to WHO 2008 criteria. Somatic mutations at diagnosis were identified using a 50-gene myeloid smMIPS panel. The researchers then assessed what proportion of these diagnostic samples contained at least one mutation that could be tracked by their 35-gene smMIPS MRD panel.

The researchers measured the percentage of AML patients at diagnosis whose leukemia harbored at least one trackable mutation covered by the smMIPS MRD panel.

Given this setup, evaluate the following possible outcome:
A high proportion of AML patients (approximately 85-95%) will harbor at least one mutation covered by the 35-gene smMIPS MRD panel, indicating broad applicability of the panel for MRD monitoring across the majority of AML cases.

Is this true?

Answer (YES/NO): NO